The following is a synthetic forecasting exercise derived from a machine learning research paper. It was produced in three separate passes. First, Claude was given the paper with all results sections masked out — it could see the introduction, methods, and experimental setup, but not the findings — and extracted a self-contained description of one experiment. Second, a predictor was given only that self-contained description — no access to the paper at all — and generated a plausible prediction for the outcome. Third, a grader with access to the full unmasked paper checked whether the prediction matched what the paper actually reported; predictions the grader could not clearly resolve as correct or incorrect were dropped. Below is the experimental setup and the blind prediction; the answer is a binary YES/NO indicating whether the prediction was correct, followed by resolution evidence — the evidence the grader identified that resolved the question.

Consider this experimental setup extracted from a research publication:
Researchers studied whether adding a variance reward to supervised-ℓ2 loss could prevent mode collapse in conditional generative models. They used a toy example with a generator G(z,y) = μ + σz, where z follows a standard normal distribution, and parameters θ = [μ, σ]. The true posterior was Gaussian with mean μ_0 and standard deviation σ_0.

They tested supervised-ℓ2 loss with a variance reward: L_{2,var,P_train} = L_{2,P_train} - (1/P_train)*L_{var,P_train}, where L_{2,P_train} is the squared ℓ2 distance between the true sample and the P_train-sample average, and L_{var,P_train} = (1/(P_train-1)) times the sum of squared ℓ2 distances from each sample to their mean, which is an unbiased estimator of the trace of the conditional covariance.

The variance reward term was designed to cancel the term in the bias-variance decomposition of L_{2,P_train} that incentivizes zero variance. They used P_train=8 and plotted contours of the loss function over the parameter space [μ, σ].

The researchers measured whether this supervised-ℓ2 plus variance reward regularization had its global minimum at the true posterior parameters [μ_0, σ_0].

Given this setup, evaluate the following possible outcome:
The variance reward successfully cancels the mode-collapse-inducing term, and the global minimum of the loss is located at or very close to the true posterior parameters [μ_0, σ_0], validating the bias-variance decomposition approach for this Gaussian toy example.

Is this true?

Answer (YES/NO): NO